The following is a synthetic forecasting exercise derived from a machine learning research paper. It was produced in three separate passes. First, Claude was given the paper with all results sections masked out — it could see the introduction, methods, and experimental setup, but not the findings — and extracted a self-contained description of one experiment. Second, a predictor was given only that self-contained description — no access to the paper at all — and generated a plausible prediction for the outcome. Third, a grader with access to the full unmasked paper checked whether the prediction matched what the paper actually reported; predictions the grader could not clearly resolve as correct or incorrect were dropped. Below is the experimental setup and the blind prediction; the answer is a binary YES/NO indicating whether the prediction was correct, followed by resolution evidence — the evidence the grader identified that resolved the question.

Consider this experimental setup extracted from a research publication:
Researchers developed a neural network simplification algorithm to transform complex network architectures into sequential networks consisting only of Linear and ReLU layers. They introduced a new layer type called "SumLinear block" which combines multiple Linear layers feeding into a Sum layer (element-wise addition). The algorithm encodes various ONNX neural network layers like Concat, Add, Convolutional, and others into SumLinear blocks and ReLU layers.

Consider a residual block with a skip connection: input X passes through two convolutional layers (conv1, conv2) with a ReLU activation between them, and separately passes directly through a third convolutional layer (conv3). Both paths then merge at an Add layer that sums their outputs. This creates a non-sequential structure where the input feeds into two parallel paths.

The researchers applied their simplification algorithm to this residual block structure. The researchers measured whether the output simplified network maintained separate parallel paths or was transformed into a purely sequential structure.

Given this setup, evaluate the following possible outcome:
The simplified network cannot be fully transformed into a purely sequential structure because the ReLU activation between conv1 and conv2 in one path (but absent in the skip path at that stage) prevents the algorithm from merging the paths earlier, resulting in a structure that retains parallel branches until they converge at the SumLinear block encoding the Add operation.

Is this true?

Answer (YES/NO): NO